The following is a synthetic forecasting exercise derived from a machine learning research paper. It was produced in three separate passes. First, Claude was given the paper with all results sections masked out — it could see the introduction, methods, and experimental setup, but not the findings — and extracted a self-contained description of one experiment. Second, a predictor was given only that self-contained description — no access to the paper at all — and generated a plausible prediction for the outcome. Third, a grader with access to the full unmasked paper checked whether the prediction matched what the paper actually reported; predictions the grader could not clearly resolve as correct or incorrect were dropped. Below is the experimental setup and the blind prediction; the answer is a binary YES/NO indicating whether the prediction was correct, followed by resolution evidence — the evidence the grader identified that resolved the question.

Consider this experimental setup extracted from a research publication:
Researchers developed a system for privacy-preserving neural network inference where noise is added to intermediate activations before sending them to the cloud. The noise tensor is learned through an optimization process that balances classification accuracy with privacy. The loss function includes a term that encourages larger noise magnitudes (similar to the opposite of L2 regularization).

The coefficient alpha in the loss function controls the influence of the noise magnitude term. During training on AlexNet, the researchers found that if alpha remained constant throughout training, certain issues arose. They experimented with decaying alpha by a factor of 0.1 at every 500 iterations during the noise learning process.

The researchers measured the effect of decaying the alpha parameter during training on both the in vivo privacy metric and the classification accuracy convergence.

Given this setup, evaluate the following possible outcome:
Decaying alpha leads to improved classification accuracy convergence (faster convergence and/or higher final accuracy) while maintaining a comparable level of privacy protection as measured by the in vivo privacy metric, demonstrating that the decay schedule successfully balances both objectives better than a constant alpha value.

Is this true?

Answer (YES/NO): NO